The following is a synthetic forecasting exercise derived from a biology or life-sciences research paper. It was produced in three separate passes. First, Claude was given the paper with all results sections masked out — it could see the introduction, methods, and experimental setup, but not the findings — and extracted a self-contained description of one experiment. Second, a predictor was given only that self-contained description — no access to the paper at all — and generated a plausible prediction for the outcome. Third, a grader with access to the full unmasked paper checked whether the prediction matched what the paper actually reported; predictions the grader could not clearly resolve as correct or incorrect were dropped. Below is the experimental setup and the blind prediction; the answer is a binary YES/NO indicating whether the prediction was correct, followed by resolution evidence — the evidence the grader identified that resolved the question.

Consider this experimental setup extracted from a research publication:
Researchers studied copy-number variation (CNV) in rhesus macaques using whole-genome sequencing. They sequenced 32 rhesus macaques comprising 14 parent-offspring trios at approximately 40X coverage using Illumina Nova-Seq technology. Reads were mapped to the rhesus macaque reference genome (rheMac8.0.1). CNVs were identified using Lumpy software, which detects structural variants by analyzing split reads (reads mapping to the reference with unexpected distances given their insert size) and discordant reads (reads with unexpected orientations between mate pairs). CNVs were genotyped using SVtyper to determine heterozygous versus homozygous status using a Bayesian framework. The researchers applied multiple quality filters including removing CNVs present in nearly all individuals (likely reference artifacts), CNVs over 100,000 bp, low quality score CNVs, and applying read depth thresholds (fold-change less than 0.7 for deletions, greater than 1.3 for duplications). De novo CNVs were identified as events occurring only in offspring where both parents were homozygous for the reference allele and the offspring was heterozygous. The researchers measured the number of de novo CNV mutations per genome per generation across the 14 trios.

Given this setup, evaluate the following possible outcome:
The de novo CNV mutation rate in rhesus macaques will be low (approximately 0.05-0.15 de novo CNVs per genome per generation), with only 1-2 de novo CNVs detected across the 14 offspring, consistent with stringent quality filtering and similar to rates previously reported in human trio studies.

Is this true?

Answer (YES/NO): NO